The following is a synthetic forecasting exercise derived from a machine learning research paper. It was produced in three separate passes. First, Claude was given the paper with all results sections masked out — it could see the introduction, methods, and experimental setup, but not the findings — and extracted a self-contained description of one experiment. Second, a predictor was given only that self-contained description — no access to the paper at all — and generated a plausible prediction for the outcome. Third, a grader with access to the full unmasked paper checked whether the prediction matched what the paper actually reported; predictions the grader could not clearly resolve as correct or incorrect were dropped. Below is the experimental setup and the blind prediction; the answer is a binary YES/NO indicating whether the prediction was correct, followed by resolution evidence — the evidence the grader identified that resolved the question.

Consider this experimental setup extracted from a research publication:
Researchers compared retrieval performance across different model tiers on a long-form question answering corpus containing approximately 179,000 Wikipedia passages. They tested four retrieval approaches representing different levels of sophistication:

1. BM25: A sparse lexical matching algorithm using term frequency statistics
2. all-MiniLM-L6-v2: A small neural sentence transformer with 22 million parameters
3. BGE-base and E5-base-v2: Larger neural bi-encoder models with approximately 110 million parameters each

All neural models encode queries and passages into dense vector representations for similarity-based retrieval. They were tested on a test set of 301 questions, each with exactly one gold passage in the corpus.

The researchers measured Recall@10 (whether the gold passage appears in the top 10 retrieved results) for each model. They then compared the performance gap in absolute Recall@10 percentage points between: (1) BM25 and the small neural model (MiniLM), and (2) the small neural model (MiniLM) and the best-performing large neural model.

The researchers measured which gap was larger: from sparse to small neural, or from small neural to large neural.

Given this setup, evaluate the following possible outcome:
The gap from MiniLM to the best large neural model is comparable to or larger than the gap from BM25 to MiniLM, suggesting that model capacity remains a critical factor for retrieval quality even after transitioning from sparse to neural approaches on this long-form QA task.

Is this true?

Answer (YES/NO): NO